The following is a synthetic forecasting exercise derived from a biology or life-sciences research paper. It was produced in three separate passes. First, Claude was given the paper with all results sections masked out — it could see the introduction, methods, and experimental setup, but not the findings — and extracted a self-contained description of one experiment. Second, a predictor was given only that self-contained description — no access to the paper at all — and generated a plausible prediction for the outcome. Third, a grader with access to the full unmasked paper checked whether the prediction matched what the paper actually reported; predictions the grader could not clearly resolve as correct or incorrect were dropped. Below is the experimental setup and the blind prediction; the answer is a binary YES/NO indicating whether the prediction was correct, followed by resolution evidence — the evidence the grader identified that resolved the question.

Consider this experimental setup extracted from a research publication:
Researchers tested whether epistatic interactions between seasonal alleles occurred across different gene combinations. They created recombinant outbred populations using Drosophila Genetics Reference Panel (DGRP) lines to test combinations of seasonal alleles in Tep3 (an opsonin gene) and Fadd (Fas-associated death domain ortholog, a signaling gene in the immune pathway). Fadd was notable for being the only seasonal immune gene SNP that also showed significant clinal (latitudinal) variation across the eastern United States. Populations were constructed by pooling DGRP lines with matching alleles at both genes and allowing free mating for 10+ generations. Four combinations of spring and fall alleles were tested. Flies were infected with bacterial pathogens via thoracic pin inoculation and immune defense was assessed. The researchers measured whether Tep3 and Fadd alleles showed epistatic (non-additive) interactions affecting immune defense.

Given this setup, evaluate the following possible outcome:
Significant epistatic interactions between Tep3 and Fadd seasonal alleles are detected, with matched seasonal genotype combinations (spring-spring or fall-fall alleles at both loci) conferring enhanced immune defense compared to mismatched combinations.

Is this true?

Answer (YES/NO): NO